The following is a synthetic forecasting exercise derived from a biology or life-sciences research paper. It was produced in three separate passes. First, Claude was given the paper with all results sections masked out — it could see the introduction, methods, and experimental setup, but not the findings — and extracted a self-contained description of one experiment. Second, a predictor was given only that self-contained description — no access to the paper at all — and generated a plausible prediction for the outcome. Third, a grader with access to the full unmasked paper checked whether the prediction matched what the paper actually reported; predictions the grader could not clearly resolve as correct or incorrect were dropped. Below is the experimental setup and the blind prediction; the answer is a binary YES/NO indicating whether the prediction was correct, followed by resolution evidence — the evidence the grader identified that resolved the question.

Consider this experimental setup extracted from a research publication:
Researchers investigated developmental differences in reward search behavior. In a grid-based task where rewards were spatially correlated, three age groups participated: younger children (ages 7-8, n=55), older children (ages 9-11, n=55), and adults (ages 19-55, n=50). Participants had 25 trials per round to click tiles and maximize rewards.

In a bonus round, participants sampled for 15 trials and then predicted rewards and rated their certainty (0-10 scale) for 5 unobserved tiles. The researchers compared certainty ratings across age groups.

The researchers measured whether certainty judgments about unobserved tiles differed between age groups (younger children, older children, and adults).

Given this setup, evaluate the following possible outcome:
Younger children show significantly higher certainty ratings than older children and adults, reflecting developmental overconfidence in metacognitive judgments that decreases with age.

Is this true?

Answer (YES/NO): NO